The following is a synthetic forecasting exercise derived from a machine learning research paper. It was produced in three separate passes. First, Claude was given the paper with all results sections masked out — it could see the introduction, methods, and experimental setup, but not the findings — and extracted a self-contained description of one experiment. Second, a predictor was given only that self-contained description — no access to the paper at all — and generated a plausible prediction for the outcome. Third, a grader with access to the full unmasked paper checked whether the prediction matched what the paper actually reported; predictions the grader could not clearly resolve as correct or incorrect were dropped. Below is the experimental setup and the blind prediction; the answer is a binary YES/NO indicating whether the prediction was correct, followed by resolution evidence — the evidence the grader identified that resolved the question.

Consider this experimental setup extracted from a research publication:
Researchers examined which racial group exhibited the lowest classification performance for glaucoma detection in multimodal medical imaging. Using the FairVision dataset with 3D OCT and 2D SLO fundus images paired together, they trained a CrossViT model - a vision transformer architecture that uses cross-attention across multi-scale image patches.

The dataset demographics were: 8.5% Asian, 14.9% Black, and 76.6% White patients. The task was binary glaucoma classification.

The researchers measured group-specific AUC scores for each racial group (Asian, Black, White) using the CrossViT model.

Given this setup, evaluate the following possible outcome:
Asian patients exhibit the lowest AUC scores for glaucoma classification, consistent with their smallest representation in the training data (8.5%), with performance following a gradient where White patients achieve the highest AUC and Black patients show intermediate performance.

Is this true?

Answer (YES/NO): NO